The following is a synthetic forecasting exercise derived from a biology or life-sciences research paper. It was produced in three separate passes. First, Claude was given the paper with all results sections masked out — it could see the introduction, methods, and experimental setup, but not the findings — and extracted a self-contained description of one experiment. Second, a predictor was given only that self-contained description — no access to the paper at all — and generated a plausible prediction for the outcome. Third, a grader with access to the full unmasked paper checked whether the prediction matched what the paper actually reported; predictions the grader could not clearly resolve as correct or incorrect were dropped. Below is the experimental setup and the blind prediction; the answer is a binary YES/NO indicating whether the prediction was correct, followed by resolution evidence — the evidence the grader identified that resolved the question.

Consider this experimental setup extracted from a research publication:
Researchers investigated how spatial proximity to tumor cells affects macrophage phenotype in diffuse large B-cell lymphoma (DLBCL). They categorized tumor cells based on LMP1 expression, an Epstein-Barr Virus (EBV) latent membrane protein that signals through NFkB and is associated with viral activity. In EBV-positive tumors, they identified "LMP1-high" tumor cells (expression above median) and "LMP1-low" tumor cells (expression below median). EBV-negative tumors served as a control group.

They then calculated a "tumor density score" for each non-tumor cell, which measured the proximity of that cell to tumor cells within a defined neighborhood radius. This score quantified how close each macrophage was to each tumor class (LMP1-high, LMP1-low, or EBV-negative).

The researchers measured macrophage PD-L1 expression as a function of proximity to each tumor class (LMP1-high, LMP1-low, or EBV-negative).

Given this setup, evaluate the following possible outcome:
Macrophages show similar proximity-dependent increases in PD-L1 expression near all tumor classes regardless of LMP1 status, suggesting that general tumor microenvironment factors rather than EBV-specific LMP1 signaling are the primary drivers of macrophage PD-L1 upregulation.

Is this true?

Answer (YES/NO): NO